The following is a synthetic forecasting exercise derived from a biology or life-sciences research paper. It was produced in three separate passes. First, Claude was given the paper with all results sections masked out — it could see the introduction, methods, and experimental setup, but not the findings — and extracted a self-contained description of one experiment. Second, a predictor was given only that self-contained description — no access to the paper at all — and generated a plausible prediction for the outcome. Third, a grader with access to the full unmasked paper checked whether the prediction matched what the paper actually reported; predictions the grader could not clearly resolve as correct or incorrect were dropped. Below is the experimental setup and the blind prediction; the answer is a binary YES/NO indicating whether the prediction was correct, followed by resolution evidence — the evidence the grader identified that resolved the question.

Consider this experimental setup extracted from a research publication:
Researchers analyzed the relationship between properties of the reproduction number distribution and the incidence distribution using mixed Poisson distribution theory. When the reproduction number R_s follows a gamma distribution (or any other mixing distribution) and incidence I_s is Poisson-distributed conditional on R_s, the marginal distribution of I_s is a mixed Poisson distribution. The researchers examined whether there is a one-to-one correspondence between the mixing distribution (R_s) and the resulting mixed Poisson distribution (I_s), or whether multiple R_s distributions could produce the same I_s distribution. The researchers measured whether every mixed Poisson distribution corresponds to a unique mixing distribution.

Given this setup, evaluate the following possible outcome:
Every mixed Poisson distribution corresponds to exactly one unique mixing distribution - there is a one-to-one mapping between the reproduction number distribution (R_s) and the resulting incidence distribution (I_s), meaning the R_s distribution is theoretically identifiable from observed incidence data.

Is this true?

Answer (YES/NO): YES